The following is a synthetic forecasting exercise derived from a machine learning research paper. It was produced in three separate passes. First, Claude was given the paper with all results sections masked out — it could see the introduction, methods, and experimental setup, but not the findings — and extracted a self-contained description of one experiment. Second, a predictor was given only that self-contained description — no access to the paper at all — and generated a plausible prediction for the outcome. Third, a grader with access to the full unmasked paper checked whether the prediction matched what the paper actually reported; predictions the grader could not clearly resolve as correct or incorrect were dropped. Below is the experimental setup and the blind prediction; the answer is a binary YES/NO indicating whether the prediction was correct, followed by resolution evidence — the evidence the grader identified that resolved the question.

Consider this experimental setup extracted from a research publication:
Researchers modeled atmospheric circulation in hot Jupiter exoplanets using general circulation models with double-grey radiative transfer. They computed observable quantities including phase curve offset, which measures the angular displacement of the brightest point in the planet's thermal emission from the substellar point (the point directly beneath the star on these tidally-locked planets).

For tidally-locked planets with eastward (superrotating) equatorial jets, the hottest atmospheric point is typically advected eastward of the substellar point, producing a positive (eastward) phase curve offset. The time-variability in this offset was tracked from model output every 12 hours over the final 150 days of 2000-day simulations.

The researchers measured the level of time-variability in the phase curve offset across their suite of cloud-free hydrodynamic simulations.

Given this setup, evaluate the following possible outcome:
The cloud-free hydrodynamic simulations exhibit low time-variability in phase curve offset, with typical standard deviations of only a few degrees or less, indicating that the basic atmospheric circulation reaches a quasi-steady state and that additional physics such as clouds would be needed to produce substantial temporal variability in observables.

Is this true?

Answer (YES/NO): NO